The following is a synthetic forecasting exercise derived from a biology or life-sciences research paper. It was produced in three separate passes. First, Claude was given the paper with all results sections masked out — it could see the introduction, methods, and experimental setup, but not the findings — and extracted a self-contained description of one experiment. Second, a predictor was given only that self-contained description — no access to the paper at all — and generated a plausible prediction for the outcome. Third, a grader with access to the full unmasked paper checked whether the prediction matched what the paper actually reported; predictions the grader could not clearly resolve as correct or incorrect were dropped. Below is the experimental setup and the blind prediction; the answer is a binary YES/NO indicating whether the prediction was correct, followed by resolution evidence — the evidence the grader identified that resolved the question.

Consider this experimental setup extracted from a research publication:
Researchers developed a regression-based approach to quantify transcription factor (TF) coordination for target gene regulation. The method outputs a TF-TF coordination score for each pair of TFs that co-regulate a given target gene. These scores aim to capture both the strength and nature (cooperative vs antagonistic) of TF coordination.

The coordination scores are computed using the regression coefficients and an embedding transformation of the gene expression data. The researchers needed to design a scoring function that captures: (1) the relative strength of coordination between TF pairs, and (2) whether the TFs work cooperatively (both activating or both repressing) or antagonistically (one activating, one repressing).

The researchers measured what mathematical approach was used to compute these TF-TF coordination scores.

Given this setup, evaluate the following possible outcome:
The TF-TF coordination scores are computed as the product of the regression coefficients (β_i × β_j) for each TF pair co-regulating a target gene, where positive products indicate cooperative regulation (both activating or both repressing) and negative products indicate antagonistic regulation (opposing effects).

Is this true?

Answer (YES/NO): NO